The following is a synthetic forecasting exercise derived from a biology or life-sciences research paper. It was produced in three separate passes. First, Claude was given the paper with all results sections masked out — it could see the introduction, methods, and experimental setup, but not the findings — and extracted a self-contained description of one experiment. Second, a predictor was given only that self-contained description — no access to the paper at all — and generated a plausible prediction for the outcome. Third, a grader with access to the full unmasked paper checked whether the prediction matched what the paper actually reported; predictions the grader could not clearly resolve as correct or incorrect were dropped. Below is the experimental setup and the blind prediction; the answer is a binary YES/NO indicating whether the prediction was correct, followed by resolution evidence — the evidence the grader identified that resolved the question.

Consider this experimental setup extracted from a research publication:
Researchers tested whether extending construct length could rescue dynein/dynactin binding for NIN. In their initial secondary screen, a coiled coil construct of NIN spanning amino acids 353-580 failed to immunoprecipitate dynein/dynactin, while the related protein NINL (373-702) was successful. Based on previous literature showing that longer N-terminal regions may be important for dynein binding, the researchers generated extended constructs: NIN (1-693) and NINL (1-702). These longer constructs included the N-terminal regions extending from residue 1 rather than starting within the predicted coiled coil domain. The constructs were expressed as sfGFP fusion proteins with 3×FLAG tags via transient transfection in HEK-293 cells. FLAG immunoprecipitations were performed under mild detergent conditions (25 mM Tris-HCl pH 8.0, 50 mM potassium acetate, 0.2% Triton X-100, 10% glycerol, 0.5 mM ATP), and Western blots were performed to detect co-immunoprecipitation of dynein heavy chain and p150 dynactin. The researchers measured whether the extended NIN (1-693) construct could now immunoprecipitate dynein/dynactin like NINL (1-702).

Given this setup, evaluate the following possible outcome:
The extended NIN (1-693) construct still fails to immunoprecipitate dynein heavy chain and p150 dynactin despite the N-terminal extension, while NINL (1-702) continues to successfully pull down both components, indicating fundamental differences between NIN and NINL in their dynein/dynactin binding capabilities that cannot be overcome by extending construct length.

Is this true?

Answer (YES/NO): NO